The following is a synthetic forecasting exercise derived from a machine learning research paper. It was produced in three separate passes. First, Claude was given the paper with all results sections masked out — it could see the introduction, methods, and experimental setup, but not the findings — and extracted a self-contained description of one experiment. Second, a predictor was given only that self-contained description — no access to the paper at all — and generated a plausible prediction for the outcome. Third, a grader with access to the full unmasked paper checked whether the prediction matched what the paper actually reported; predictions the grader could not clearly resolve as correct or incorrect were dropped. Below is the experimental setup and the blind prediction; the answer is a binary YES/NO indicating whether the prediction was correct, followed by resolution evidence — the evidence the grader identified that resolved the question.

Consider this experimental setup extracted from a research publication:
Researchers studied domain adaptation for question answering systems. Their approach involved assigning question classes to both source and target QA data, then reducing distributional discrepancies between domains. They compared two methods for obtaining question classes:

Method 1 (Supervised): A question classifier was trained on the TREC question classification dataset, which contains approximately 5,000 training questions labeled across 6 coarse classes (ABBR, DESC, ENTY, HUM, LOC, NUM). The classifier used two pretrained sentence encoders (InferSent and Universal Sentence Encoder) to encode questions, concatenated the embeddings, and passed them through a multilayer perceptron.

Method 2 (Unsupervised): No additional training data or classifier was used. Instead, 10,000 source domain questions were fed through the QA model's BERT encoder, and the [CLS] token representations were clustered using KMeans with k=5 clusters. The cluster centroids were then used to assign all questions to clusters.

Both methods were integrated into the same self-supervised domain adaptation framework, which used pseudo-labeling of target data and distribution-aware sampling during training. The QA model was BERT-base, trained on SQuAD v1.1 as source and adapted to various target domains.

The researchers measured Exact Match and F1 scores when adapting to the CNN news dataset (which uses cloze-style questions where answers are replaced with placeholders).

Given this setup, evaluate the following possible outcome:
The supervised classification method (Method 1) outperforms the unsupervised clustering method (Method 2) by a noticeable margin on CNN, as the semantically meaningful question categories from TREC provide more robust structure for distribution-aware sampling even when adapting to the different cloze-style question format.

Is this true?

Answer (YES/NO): YES